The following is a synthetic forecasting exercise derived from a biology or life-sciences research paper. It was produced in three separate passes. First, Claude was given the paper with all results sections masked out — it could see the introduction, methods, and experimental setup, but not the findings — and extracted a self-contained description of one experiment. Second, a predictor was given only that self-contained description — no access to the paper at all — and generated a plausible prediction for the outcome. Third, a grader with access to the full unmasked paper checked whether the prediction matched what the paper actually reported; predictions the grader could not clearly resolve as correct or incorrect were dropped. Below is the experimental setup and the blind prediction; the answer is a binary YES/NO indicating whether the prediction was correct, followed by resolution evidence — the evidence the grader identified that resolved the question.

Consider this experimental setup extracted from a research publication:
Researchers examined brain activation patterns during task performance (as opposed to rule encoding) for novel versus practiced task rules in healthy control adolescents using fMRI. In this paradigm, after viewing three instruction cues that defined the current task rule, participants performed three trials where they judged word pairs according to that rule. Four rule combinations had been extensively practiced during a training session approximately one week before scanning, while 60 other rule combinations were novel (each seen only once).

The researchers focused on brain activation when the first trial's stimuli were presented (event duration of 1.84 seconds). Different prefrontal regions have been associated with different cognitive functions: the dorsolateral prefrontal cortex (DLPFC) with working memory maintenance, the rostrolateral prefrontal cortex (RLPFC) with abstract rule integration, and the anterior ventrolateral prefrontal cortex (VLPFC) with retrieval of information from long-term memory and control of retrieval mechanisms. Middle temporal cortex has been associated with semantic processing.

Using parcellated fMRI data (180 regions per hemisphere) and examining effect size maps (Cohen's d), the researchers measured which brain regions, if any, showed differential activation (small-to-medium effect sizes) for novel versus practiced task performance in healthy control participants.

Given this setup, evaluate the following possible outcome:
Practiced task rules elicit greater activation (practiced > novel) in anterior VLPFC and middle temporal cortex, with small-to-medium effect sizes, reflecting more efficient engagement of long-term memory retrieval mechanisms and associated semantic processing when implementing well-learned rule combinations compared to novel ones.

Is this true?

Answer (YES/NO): NO